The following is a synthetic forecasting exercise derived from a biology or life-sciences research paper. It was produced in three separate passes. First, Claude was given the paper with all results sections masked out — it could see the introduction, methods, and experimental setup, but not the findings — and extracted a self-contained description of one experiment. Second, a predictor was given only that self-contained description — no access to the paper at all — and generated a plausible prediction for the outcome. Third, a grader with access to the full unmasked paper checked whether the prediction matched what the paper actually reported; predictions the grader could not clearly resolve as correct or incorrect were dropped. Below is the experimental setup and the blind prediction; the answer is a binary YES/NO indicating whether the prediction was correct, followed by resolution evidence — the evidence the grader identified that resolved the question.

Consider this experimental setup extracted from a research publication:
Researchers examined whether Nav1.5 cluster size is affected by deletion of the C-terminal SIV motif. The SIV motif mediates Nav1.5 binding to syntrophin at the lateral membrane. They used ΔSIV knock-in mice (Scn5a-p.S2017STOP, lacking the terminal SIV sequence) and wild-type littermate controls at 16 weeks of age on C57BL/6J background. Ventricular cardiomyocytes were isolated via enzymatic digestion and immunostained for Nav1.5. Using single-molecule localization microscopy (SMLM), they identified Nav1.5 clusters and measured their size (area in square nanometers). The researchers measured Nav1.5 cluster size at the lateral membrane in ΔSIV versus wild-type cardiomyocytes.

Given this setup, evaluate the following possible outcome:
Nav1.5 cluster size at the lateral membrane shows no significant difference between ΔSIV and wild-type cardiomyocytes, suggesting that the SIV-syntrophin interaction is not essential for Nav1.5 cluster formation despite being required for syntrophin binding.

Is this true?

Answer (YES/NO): YES